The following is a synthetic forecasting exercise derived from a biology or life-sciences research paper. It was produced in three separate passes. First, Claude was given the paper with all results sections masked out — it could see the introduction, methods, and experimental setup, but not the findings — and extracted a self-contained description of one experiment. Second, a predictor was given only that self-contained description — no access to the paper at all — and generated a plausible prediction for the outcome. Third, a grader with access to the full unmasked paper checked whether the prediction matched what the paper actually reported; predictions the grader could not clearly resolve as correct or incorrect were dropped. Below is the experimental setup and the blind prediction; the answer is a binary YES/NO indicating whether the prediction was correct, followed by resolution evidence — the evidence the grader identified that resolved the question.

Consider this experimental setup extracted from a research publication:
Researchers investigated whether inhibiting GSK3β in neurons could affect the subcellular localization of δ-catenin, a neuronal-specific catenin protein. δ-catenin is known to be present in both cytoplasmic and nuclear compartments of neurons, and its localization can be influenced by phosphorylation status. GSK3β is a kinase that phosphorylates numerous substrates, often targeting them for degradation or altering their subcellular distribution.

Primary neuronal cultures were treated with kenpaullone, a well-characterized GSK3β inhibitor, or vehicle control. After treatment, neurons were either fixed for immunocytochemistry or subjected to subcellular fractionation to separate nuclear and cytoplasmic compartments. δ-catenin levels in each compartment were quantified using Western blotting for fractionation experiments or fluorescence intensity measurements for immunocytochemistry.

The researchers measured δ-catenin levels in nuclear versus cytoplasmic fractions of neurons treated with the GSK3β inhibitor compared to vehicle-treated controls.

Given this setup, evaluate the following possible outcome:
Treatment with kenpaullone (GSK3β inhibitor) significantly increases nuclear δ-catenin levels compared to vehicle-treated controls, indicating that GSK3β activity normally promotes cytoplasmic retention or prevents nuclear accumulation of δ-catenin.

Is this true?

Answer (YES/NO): YES